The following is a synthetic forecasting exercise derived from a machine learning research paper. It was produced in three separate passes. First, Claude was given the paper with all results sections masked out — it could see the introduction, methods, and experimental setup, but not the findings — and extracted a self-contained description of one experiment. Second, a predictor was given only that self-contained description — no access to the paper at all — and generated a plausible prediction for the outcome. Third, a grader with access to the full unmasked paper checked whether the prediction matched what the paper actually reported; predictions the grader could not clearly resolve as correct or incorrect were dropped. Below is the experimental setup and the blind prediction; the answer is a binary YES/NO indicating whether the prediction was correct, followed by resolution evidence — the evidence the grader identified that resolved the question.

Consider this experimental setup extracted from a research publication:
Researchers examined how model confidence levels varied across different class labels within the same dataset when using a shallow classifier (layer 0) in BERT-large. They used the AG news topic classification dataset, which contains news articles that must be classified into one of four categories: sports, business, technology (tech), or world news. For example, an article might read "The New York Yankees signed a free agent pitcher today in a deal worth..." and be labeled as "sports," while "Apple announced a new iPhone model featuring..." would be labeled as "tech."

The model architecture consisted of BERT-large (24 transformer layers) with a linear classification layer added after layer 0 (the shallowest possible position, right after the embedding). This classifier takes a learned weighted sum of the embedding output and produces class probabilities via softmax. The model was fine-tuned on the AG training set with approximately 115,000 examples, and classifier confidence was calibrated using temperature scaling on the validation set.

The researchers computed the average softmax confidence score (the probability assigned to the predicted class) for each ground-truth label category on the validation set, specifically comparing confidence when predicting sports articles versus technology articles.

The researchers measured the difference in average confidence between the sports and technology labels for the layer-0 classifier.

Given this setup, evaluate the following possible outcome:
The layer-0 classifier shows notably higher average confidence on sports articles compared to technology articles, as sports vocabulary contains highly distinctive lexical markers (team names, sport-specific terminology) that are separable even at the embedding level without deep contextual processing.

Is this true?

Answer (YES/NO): YES